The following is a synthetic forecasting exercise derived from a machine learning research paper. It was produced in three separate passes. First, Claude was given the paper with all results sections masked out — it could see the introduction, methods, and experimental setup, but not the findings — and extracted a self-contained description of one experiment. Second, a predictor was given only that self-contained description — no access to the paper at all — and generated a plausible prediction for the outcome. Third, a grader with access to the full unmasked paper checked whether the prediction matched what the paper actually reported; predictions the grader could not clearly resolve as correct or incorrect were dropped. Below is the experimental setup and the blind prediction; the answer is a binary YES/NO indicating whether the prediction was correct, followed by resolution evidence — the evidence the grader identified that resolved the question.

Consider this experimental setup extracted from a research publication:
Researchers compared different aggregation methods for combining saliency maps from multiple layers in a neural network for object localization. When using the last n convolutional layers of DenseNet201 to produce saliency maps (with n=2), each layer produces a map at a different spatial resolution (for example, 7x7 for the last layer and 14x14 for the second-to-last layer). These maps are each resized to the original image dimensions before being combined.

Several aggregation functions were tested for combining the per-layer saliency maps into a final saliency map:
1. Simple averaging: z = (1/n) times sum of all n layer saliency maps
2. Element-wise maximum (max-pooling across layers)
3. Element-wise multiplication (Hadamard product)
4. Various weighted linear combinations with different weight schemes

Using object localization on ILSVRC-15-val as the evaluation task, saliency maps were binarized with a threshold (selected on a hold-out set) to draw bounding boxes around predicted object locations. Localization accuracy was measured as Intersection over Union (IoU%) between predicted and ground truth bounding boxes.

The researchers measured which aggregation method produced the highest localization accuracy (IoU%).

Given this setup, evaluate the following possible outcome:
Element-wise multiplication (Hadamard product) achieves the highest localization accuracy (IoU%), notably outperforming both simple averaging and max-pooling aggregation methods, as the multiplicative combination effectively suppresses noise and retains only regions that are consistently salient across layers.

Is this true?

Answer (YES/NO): NO